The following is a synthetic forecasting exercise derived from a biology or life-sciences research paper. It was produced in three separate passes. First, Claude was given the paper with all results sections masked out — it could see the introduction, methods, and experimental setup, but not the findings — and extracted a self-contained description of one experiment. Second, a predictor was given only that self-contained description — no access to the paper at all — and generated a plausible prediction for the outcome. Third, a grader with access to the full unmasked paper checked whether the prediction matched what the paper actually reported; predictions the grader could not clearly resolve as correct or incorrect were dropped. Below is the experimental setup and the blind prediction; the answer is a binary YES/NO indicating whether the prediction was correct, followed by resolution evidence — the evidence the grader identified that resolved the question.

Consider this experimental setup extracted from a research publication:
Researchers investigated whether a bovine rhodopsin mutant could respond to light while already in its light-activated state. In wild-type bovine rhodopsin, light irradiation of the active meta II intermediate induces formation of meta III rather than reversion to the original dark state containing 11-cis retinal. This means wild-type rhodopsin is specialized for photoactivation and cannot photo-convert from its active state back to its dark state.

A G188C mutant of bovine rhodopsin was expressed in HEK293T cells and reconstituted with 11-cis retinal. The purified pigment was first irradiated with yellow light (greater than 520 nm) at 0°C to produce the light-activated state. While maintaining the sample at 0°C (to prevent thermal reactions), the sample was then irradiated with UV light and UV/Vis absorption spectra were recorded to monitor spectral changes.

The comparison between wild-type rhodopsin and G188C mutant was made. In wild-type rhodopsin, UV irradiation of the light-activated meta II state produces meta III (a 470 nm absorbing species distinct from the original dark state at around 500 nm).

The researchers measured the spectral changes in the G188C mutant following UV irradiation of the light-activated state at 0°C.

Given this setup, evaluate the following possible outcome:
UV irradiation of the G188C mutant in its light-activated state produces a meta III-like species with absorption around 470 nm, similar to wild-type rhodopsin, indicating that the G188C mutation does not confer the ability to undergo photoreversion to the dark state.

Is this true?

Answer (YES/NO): NO